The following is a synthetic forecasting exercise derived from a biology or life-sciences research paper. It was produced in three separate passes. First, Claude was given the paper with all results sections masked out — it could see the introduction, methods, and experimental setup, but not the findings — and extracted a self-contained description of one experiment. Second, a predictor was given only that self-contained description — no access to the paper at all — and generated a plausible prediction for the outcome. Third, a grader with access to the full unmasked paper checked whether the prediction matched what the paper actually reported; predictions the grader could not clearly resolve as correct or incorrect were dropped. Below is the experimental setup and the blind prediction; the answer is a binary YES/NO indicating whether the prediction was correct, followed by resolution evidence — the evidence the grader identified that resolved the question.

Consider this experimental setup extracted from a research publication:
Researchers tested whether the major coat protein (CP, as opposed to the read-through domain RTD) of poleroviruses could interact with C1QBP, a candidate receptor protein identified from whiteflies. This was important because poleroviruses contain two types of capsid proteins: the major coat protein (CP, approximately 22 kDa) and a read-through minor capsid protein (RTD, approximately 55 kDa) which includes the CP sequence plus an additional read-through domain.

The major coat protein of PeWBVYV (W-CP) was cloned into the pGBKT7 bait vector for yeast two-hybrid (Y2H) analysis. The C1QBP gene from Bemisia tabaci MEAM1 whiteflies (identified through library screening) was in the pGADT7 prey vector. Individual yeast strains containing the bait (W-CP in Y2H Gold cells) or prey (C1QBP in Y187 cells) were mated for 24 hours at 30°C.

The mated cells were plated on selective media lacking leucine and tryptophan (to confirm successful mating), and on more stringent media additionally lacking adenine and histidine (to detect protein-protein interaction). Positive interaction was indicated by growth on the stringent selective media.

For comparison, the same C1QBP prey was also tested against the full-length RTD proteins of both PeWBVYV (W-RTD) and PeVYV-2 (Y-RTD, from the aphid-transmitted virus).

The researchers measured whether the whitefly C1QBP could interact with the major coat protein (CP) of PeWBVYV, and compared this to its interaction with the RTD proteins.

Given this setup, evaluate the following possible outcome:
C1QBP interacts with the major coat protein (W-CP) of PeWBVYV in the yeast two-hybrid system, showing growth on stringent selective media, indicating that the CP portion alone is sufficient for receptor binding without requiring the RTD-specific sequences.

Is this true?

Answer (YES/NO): YES